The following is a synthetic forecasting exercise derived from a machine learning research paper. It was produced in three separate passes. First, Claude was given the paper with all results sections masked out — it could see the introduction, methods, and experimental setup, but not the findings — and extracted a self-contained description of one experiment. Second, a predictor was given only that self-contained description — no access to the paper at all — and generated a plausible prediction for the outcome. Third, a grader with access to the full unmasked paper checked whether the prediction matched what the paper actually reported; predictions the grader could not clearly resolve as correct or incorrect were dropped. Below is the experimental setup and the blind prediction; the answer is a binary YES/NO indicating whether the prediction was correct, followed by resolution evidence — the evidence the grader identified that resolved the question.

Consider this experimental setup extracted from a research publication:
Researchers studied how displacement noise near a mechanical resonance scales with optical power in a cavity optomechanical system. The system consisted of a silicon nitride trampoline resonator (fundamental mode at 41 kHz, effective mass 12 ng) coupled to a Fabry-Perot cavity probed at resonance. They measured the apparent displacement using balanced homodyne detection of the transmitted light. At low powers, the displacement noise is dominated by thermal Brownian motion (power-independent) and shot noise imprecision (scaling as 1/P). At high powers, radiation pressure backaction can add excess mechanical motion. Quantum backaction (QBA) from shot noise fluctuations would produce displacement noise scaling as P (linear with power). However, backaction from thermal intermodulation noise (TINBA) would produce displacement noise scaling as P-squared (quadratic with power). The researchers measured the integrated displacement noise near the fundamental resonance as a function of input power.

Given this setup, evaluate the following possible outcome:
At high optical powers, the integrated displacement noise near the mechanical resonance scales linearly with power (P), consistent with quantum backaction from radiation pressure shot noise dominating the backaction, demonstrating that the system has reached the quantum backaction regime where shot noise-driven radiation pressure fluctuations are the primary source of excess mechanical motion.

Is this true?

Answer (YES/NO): NO